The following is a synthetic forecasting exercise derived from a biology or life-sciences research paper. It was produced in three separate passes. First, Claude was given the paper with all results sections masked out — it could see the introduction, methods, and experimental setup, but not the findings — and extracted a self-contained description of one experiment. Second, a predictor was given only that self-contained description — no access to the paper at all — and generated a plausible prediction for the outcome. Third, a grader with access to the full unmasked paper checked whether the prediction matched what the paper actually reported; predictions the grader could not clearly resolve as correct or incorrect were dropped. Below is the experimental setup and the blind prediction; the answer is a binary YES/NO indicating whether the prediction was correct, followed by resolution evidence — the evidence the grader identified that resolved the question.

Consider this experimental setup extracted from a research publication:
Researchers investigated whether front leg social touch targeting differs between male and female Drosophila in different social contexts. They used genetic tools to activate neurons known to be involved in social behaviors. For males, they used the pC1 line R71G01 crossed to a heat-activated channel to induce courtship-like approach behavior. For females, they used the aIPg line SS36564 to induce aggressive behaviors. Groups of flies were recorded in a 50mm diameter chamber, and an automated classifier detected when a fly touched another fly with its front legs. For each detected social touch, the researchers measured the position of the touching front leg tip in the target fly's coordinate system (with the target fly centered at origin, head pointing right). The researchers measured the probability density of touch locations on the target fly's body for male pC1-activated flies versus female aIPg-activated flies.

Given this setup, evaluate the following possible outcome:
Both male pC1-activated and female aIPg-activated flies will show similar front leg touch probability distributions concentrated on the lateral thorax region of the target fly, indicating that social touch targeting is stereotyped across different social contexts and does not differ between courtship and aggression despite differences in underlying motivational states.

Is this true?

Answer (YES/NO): NO